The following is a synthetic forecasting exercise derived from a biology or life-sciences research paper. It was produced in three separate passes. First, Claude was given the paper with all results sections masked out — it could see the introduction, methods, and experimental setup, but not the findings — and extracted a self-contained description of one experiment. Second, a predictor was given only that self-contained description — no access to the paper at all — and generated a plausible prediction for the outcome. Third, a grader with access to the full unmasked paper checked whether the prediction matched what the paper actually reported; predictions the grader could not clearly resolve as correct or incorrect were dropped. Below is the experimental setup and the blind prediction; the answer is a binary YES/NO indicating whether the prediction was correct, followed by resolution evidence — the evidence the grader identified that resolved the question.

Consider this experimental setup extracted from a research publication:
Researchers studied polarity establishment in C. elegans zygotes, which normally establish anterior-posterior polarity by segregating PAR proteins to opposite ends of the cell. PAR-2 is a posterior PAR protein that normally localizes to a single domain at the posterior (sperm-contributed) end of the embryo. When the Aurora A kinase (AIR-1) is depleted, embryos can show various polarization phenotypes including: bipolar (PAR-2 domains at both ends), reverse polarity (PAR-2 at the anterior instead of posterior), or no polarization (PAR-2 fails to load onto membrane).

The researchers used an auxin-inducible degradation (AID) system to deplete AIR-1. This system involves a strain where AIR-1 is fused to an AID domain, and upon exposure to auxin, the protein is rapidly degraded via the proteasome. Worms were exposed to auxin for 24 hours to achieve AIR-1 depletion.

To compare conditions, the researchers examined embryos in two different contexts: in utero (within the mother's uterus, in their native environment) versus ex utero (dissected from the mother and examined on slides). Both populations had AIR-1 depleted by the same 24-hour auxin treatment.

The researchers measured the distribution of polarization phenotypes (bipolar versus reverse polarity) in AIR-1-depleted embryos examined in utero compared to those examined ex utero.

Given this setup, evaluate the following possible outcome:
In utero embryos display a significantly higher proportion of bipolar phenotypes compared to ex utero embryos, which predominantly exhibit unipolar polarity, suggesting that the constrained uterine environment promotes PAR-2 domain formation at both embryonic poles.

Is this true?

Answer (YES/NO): NO